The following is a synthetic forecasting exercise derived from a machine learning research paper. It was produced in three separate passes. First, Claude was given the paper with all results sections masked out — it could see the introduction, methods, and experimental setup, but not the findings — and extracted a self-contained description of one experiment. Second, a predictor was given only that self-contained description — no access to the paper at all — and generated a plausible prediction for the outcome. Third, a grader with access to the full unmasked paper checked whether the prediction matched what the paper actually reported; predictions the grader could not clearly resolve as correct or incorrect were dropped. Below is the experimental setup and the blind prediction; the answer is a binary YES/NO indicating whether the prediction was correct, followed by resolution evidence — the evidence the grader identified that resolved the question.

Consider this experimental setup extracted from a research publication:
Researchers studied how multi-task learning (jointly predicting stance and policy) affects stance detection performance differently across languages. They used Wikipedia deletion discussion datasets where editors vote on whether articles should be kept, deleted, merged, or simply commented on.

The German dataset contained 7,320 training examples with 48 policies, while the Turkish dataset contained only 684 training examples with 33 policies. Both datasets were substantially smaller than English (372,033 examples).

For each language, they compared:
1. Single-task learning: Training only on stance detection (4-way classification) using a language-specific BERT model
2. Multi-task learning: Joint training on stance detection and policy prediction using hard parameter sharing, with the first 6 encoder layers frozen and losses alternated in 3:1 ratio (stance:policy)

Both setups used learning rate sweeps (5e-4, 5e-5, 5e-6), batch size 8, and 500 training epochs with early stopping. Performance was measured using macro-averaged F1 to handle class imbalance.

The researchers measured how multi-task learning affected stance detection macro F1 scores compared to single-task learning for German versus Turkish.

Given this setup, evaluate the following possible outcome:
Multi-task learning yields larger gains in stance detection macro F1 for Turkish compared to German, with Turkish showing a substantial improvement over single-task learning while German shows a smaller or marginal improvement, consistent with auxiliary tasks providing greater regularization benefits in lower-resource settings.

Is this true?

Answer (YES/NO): NO